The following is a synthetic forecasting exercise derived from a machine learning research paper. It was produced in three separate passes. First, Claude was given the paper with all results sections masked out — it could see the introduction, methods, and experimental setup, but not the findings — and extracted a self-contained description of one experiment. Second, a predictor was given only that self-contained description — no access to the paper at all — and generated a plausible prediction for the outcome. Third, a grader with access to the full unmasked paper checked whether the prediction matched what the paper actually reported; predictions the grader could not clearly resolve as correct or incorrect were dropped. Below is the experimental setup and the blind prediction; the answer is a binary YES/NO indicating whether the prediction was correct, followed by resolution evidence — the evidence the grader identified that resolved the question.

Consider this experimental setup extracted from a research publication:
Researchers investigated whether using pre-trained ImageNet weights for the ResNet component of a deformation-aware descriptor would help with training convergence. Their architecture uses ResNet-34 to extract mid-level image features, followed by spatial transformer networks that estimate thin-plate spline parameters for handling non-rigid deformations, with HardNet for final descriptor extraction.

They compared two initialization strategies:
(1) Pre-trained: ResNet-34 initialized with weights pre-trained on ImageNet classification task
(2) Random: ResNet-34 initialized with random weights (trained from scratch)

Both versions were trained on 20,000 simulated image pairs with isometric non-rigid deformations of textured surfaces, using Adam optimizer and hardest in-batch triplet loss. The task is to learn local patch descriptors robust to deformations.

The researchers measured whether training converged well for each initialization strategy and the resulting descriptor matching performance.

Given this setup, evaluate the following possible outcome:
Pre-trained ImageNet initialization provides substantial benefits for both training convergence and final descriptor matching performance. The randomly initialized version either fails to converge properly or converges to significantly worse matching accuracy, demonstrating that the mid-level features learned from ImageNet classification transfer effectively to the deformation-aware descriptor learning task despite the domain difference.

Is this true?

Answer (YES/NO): NO